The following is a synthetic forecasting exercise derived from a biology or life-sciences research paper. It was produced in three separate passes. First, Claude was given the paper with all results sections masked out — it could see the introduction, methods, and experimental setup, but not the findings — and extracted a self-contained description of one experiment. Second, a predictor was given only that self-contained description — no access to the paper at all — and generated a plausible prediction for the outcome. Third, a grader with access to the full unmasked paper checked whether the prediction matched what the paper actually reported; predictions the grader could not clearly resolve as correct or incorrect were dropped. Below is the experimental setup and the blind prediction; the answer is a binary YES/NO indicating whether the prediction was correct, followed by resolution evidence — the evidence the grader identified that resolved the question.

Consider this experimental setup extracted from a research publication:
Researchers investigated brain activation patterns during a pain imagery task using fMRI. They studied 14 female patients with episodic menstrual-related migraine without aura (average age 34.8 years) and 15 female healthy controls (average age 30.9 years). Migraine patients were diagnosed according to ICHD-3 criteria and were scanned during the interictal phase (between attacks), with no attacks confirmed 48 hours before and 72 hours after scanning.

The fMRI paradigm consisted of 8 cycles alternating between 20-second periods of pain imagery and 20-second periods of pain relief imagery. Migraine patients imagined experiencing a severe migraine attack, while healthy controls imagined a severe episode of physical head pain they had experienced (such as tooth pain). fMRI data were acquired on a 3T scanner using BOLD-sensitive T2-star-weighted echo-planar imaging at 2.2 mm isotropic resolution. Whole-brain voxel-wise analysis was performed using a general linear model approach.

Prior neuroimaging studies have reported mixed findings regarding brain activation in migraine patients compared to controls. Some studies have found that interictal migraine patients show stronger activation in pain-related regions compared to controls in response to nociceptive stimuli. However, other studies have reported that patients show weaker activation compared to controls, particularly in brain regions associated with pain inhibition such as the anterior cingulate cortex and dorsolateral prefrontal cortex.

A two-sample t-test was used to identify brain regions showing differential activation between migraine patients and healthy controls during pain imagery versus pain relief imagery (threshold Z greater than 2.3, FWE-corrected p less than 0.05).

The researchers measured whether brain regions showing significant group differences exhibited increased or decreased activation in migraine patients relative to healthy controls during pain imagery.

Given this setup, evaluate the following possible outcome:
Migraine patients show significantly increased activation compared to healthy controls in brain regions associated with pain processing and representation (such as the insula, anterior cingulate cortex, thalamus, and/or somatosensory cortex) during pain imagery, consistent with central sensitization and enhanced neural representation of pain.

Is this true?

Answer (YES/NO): NO